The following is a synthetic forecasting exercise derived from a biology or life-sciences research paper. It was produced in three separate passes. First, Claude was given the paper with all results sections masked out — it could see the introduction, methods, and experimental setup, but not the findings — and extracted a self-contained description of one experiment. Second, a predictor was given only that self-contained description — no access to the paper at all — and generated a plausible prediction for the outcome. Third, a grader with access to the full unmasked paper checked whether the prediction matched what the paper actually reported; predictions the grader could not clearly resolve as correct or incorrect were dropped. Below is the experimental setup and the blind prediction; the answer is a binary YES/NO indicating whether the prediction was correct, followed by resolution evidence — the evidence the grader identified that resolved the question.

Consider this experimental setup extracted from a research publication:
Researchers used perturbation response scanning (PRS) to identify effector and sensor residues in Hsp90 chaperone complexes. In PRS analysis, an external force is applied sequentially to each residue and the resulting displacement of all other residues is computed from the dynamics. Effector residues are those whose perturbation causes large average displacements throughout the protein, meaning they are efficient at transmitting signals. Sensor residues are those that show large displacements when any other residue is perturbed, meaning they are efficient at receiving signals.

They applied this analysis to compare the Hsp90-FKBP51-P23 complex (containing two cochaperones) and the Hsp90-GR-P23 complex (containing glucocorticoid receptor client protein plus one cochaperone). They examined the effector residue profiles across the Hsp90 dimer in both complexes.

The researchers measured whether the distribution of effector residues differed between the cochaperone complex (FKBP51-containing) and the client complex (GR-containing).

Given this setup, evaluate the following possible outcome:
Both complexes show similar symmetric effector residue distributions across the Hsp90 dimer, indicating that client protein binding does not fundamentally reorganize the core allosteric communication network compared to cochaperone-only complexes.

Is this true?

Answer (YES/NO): NO